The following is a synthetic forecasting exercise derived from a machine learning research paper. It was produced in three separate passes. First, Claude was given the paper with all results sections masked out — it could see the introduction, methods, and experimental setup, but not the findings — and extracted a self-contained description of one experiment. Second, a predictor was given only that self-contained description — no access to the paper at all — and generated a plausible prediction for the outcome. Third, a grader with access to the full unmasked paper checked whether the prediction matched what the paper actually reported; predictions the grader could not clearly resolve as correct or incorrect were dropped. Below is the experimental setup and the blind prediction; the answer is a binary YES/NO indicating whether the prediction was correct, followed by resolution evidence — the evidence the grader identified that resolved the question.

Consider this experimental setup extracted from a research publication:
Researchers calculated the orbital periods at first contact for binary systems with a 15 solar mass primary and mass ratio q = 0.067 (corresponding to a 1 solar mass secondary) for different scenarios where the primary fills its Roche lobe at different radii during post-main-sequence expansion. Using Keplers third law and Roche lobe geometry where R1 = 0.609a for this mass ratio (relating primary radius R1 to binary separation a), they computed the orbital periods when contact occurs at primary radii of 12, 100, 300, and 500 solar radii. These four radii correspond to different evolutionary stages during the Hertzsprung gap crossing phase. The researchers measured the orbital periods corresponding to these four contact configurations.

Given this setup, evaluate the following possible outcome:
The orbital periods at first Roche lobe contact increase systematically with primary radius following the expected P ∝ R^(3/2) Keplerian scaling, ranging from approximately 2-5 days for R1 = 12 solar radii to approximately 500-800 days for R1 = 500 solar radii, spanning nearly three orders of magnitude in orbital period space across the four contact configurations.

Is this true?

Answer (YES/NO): YES